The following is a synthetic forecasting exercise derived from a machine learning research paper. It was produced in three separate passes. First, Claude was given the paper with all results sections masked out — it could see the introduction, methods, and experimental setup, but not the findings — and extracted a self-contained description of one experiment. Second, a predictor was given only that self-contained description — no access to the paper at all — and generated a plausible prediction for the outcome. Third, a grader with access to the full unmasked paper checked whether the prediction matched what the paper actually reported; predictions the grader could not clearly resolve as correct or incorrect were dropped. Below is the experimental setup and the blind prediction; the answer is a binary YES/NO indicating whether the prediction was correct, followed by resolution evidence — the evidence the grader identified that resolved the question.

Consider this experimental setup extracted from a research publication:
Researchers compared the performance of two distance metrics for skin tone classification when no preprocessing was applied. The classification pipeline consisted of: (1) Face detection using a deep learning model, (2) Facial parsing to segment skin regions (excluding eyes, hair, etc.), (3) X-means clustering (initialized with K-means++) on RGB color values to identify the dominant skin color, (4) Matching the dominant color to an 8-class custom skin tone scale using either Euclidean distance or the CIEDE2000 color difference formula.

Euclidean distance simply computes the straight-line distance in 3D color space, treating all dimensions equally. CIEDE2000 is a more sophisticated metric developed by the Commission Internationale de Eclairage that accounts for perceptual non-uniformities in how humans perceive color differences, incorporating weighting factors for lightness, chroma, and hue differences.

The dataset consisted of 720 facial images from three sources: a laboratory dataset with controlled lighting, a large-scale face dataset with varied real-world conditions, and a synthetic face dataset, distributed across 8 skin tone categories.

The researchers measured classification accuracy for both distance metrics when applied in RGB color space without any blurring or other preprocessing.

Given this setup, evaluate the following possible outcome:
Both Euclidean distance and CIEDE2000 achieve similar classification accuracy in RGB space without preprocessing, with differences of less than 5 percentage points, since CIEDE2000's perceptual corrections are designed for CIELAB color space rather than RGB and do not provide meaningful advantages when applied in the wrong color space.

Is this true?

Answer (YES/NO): NO